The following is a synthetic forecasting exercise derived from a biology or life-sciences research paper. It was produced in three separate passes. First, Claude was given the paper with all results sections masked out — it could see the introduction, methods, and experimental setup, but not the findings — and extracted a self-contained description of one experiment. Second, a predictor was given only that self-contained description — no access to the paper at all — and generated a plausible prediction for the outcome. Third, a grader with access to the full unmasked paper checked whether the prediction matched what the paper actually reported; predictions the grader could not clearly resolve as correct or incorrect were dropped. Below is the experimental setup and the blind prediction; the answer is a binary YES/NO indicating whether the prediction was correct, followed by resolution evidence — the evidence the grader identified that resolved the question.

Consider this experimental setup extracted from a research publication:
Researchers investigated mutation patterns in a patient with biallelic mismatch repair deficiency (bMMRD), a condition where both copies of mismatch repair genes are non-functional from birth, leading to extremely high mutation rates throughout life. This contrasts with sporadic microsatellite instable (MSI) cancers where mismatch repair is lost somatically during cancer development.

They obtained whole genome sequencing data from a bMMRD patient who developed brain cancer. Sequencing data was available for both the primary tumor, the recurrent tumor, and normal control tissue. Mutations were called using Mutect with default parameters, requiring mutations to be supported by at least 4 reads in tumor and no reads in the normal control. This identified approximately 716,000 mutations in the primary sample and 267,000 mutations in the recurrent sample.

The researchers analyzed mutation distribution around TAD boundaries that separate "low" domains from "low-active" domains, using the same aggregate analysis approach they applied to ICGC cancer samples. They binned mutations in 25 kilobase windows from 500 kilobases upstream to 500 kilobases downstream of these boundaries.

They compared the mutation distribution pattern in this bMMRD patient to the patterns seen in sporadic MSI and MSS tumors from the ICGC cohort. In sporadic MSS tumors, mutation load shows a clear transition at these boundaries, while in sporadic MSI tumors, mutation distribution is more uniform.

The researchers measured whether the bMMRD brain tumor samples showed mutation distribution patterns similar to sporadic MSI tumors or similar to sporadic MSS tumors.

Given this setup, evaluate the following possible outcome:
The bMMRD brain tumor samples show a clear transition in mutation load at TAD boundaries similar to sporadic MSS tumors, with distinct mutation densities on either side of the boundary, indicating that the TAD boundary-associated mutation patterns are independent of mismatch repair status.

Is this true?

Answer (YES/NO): NO